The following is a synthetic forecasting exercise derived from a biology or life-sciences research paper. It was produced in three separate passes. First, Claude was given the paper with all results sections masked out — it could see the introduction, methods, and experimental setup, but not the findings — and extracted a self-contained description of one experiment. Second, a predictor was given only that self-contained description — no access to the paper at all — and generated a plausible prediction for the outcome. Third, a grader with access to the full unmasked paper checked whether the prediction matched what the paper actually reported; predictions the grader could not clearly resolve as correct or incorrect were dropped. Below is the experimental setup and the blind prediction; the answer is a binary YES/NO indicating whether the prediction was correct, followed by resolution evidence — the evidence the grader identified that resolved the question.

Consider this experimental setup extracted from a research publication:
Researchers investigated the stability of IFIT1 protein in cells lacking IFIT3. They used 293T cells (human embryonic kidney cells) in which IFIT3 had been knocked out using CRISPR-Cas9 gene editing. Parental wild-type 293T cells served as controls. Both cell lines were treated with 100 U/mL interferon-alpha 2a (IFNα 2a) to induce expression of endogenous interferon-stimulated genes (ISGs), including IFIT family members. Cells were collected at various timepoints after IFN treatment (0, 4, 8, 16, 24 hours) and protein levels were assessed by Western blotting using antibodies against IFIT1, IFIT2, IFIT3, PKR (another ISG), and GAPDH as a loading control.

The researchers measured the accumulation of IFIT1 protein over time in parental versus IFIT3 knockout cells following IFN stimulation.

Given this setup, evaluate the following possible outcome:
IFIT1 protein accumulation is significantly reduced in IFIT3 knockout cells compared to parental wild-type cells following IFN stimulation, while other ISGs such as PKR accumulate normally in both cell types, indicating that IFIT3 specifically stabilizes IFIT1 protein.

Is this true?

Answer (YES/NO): YES